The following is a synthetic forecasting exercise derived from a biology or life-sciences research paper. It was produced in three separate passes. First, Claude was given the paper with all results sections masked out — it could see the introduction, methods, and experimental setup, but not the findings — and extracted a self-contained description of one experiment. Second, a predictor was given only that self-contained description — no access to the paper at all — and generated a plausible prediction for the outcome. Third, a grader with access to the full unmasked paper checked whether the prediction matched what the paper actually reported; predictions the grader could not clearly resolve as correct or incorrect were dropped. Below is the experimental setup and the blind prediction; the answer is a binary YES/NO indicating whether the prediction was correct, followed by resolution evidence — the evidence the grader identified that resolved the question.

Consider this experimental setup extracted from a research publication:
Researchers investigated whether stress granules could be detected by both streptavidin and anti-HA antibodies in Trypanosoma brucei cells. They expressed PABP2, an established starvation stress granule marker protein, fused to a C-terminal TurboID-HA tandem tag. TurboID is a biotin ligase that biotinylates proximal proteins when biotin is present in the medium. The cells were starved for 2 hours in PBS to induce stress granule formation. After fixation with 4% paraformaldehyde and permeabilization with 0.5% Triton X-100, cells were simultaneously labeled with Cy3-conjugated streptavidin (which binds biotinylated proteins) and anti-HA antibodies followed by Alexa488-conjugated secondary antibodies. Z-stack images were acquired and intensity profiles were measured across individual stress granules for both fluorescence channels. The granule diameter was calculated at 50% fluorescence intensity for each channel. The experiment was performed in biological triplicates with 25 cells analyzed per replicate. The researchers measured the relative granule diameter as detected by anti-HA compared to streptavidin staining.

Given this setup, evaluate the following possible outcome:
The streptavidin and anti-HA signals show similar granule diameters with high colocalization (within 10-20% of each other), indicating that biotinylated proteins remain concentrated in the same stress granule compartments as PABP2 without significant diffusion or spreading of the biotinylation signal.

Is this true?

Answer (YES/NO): NO